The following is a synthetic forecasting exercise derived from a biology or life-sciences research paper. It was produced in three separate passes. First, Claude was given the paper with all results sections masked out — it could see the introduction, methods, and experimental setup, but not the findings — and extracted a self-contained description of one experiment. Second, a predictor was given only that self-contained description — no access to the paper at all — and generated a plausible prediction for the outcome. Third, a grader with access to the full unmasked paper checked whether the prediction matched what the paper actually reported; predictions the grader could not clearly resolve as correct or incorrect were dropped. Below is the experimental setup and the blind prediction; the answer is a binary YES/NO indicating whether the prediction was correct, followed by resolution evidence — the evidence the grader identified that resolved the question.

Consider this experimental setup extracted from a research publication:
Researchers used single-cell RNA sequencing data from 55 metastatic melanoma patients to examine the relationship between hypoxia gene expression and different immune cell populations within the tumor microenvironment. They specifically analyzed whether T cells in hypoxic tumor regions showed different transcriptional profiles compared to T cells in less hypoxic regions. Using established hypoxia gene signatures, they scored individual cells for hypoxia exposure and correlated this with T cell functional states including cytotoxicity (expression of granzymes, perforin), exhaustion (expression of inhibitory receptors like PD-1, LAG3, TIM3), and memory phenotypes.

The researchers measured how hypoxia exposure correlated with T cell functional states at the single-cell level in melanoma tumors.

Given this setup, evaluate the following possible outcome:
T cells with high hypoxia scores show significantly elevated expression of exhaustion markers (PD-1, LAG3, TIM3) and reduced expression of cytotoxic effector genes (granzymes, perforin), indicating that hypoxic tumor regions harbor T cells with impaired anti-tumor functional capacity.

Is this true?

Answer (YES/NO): NO